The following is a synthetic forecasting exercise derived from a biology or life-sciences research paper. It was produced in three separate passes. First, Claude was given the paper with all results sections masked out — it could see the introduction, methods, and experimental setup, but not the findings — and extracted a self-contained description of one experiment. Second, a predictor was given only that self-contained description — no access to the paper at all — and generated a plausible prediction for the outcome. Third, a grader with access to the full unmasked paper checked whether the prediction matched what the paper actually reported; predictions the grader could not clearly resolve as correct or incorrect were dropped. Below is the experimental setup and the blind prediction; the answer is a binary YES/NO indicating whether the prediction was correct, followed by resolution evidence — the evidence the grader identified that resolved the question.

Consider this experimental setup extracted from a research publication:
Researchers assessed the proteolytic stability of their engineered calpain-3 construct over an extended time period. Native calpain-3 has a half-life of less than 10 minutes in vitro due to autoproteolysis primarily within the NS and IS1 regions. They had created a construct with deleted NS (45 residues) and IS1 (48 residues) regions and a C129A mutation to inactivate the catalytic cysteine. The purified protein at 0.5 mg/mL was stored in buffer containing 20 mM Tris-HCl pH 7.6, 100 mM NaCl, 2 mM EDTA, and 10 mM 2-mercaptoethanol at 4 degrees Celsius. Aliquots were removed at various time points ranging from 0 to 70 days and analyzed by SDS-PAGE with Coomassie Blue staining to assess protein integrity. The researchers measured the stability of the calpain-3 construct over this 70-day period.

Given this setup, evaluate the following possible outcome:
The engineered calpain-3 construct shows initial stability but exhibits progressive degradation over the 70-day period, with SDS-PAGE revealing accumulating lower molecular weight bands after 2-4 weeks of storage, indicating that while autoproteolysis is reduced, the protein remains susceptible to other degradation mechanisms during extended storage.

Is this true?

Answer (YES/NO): NO